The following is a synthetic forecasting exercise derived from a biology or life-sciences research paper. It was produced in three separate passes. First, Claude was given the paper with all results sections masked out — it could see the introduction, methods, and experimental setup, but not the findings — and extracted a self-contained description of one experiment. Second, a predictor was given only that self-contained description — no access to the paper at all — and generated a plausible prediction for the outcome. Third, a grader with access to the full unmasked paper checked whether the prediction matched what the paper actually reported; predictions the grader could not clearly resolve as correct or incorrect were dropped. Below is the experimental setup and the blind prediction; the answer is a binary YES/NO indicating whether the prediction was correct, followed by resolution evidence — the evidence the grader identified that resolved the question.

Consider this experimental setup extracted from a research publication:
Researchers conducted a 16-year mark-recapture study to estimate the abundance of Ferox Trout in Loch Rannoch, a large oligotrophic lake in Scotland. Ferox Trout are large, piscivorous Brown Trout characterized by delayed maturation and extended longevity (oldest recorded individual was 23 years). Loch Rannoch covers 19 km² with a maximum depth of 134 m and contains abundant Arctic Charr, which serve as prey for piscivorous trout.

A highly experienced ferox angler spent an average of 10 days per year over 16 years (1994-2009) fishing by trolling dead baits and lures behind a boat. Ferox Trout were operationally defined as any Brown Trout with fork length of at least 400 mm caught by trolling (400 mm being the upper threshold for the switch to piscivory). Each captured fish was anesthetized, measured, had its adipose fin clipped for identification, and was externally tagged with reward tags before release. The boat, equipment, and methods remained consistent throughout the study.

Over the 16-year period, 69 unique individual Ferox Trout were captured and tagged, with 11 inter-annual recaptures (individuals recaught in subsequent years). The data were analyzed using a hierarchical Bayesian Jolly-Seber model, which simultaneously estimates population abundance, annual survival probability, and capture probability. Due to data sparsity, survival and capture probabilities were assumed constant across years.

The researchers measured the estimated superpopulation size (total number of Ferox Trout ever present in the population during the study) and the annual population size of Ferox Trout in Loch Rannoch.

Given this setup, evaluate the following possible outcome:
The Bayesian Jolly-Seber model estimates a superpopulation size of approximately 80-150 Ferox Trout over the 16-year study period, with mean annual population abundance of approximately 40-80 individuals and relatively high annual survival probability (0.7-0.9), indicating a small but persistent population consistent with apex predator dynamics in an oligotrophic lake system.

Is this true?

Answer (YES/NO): NO